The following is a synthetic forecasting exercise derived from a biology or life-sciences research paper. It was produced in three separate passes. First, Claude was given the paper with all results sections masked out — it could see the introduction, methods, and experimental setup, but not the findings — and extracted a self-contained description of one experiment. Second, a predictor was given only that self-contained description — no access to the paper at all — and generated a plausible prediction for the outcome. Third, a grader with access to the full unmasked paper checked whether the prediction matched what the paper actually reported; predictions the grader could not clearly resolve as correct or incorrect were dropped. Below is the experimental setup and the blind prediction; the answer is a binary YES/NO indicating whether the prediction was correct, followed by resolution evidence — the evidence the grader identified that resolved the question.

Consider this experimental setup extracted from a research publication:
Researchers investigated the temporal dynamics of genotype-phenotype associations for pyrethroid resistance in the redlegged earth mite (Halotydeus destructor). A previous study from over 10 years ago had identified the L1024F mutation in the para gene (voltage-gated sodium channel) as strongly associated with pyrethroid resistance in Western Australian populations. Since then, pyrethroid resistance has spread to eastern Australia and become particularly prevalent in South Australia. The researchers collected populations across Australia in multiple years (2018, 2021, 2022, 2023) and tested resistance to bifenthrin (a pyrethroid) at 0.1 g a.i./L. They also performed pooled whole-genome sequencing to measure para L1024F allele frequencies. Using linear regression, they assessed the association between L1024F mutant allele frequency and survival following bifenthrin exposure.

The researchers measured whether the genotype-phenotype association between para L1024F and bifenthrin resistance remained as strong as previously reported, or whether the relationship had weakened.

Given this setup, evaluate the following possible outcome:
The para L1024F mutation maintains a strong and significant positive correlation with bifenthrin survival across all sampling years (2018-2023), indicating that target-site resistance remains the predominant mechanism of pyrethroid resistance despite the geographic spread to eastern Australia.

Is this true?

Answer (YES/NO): NO